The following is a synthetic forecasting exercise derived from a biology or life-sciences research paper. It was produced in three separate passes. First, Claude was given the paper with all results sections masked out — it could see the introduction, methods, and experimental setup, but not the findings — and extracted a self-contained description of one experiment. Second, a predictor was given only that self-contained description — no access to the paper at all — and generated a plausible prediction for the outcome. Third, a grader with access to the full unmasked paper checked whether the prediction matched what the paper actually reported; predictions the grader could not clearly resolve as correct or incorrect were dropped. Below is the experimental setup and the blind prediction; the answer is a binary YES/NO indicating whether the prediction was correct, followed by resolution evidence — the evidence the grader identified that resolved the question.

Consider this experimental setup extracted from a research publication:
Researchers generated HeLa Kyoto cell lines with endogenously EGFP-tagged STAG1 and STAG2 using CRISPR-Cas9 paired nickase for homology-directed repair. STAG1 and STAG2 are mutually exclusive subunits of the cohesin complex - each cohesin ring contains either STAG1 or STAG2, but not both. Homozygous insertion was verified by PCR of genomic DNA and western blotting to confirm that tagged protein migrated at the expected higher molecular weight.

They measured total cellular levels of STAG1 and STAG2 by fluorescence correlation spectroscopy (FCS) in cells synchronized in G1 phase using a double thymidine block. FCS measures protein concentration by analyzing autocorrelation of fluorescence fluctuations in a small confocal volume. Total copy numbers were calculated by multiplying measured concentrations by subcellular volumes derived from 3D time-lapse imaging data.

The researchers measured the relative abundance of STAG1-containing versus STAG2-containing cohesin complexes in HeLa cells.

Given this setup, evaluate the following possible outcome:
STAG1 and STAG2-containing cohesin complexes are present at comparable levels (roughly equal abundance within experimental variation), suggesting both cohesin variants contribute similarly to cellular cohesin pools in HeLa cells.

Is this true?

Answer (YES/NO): NO